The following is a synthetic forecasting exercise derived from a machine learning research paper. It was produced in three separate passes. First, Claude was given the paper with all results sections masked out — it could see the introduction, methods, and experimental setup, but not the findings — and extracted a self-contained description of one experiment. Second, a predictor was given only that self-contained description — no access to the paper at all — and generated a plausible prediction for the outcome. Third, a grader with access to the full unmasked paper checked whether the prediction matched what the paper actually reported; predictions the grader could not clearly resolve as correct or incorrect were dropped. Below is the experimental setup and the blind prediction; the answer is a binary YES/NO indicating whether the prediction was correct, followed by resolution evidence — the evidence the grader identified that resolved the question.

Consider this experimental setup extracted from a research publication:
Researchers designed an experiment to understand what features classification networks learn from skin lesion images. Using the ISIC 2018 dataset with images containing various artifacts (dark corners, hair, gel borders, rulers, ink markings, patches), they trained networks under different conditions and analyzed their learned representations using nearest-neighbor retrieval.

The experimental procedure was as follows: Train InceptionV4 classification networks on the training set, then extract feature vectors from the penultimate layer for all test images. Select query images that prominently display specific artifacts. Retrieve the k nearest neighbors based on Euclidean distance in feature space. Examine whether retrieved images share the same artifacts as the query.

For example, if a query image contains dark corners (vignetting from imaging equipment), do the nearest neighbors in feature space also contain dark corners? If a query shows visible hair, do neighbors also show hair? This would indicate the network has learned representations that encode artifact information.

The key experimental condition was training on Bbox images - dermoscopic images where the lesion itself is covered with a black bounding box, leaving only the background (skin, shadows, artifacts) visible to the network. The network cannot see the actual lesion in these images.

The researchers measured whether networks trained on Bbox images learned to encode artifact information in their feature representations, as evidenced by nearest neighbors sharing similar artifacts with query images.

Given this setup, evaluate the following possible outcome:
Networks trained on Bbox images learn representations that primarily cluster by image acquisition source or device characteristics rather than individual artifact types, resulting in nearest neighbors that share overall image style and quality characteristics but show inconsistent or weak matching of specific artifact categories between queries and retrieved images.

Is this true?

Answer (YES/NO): NO